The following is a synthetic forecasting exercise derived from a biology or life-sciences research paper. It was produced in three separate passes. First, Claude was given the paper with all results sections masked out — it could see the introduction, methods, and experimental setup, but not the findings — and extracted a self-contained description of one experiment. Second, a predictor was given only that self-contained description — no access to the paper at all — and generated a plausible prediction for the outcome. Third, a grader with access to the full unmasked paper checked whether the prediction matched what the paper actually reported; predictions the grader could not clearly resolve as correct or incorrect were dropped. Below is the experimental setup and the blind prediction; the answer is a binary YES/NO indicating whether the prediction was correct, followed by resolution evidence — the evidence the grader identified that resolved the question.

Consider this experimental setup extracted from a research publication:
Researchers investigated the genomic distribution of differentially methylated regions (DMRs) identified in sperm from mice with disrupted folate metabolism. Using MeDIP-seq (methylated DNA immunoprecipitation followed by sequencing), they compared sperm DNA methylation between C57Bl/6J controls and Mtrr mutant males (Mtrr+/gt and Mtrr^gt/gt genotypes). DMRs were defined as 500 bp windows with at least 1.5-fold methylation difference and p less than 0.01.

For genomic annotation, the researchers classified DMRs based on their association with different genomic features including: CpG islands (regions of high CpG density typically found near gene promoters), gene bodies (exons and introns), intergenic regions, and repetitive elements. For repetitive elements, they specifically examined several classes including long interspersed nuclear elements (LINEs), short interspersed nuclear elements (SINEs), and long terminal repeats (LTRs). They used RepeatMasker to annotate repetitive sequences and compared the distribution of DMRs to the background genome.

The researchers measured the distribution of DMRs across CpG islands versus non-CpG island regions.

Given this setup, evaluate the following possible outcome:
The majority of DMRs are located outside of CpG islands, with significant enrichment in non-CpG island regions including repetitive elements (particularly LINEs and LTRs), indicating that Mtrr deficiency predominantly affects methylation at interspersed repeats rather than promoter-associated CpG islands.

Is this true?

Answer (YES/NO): NO